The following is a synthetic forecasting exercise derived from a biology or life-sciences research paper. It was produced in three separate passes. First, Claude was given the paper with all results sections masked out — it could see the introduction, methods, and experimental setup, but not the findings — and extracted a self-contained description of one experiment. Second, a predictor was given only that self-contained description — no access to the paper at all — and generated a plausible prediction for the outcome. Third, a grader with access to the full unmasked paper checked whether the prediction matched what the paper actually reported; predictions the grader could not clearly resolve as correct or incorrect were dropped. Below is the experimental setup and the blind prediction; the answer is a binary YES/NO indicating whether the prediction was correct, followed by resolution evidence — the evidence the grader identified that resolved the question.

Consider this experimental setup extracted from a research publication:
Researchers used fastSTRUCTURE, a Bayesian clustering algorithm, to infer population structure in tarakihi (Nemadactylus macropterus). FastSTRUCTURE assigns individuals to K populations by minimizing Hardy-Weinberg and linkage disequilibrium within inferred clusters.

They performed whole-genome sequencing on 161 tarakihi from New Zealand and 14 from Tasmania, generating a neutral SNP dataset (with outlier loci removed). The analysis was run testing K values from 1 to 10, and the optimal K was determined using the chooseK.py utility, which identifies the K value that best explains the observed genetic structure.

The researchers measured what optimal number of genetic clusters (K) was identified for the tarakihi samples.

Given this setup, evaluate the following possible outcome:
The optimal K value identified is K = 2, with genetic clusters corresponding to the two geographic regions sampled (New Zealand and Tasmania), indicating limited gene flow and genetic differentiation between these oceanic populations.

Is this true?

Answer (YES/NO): NO